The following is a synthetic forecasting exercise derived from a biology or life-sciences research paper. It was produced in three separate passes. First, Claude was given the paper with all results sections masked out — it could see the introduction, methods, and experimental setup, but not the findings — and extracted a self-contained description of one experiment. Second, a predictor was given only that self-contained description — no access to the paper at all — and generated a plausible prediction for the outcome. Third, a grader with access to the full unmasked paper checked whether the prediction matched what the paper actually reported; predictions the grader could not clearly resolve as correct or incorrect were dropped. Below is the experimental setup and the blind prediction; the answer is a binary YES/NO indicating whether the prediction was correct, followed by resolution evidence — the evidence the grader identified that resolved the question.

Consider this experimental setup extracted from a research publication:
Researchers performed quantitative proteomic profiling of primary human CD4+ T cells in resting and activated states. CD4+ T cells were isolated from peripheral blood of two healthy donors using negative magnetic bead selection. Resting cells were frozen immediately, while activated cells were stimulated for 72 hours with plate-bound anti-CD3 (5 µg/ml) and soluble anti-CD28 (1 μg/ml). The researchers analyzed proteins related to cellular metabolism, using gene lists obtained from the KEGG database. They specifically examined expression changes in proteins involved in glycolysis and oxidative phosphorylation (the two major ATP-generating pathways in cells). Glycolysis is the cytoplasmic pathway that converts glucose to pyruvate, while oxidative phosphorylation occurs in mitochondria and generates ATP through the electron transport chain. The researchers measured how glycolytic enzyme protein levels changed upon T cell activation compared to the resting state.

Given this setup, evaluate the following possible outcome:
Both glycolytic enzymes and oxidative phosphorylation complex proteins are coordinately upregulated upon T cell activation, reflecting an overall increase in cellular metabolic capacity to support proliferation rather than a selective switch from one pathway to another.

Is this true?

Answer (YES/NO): NO